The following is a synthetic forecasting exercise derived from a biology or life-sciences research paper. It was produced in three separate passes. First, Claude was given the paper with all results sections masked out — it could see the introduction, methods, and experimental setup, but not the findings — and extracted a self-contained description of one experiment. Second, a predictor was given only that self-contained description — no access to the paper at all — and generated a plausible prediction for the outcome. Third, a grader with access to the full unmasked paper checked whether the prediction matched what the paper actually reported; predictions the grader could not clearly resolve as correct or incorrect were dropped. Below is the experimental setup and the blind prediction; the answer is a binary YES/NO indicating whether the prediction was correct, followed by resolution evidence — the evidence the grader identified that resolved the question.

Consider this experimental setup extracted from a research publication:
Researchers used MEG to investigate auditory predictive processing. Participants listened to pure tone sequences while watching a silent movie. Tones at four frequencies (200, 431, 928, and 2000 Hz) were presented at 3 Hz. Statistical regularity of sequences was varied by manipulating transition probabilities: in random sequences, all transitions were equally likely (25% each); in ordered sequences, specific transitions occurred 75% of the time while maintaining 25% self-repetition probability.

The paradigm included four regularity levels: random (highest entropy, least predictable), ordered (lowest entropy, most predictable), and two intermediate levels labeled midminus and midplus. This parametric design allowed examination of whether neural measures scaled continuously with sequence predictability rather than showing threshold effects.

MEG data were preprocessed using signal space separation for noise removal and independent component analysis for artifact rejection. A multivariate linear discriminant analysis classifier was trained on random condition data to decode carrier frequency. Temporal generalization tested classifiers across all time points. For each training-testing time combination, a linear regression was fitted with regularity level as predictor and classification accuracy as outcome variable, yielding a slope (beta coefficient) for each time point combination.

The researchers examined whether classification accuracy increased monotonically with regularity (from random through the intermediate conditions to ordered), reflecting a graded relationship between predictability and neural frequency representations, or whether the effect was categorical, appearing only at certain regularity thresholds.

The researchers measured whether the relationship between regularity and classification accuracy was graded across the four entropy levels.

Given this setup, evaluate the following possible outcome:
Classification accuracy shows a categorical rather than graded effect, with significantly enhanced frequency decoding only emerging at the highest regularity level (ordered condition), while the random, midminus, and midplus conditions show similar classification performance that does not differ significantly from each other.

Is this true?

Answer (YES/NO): NO